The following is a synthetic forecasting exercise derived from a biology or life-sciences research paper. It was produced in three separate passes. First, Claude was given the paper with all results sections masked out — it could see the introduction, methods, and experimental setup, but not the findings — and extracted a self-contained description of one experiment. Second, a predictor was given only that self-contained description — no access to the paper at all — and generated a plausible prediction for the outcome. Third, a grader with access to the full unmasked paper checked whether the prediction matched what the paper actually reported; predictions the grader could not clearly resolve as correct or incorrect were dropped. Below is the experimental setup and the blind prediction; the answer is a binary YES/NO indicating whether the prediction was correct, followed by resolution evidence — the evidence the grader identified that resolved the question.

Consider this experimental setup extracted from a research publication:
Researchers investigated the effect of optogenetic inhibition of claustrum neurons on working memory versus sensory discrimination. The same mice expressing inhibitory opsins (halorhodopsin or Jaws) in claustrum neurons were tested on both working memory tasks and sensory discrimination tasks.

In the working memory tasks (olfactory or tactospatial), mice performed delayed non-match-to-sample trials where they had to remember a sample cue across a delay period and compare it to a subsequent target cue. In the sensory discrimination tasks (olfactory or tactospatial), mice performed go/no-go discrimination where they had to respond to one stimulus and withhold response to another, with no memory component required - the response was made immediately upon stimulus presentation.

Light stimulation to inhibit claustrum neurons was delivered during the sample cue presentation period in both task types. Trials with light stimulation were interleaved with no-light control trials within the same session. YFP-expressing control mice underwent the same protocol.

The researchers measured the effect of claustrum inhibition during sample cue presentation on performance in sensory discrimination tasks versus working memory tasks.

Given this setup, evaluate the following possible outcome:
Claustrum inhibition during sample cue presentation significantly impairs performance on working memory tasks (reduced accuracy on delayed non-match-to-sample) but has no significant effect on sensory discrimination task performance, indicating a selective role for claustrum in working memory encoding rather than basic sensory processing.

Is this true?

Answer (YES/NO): YES